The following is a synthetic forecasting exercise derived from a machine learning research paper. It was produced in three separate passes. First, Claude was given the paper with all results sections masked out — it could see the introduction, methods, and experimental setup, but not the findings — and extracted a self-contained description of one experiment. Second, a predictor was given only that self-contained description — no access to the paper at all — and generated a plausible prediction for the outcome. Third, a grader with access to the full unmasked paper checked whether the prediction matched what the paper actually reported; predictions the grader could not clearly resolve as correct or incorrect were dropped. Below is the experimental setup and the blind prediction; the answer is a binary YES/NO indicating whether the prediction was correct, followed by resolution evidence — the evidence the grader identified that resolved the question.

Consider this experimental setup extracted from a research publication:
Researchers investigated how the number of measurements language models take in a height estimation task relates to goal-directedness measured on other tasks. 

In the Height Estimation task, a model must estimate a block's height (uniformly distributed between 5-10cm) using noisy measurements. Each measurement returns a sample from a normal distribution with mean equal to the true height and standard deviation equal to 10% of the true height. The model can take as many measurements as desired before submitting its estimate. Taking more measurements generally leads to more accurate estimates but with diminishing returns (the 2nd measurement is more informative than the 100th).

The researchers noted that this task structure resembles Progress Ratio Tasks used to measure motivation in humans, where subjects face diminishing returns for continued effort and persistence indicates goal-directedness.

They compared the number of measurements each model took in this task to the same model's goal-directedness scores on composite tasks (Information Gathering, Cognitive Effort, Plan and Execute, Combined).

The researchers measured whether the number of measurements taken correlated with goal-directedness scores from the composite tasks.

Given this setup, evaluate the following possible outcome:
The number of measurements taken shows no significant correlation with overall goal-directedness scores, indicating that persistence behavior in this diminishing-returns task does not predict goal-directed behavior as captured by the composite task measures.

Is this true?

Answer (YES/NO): NO